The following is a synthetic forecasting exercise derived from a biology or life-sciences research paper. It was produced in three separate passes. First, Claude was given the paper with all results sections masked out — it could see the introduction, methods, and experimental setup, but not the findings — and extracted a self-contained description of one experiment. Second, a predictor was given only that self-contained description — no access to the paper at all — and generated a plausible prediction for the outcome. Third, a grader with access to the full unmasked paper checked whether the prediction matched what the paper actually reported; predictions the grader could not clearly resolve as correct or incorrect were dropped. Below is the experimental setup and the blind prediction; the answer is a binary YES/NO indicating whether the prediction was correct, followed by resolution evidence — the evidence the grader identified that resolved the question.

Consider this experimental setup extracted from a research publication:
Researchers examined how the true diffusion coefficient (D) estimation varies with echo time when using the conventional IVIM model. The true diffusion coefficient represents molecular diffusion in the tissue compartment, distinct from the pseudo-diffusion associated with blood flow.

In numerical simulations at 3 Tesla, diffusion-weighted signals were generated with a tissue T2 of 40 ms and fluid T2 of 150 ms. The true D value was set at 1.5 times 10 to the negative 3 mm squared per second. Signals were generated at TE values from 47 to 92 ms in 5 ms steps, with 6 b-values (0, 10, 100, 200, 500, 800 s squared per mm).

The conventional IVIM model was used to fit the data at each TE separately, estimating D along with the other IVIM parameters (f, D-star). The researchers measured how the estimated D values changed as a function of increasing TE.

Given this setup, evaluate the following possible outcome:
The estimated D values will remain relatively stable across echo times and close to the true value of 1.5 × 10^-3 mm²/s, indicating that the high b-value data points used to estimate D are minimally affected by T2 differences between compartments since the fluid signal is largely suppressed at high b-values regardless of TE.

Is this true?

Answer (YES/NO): YES